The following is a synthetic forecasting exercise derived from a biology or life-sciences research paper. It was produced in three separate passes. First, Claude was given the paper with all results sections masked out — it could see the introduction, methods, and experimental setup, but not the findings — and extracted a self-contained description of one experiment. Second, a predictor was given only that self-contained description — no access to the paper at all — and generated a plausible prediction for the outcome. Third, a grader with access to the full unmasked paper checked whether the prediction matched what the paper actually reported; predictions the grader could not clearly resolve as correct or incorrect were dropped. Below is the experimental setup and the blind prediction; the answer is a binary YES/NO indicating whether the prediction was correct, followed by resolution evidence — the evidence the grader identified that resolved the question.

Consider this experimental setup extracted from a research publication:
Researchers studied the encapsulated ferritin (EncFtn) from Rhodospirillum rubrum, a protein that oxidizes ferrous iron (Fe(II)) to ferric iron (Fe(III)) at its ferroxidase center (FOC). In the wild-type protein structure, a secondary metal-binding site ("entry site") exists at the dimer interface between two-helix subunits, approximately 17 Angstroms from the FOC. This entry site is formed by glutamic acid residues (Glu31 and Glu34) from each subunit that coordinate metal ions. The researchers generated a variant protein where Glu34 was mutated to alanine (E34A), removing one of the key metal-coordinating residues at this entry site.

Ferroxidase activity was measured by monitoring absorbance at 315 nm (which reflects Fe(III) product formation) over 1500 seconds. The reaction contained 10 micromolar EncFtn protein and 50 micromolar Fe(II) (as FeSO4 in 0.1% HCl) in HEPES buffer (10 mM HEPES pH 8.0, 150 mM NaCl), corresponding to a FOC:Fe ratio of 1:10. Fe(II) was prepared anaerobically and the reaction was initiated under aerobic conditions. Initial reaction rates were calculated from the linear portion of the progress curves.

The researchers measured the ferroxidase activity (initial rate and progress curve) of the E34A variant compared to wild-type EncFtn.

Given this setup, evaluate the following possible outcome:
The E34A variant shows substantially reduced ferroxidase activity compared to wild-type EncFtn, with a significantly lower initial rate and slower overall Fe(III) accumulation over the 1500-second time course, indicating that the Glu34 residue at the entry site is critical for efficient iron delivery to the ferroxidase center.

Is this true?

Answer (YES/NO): NO